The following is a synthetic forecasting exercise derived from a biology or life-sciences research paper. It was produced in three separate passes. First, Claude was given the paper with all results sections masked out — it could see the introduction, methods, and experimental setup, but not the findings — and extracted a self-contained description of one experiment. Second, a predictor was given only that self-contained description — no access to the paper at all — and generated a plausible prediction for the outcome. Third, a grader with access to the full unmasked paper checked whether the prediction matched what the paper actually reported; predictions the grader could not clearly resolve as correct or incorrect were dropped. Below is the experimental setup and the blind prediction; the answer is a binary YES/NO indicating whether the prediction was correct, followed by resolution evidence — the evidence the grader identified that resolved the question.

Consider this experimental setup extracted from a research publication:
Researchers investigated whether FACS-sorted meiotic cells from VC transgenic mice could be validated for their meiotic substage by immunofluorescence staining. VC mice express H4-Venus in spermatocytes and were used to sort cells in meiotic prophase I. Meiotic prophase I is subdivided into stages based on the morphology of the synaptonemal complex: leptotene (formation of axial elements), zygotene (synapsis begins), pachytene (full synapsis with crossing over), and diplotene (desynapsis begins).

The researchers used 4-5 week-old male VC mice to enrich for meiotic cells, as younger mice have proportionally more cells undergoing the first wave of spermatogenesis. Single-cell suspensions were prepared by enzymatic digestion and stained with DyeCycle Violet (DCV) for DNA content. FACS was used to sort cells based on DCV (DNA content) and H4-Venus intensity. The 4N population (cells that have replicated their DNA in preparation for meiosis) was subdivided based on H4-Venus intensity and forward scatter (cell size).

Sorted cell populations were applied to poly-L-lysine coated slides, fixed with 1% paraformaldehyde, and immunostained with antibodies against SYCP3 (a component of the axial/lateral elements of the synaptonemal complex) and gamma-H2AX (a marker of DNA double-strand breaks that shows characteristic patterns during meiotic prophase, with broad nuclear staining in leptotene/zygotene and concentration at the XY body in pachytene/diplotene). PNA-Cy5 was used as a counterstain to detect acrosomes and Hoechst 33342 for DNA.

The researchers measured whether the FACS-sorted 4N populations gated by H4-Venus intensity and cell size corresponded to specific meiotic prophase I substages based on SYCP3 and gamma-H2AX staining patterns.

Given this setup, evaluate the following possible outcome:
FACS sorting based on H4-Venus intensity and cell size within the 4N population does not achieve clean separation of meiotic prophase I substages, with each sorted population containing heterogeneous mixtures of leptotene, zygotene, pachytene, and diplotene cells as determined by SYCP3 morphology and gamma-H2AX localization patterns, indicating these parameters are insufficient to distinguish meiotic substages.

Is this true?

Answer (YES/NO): NO